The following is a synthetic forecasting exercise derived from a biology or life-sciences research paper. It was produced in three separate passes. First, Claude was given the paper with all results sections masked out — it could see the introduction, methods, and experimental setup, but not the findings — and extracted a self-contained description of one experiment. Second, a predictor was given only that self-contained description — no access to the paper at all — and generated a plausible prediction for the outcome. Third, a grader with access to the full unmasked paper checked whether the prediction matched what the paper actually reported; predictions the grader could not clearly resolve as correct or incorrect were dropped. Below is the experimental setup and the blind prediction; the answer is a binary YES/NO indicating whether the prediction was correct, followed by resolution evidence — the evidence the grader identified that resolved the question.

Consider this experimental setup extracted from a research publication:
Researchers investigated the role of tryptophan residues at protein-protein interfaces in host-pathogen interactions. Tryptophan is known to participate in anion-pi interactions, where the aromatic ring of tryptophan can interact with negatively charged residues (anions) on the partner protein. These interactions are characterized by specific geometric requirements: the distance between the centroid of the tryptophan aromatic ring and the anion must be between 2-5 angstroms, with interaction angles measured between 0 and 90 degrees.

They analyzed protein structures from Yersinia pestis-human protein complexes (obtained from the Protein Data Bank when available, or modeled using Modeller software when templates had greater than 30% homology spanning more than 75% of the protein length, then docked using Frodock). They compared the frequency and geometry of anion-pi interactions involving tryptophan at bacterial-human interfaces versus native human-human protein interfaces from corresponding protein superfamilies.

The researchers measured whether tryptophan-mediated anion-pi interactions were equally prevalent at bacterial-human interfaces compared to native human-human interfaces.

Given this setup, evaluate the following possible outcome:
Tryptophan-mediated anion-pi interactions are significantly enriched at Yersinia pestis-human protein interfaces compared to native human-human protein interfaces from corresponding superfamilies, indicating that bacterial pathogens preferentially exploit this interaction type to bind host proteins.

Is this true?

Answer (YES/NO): YES